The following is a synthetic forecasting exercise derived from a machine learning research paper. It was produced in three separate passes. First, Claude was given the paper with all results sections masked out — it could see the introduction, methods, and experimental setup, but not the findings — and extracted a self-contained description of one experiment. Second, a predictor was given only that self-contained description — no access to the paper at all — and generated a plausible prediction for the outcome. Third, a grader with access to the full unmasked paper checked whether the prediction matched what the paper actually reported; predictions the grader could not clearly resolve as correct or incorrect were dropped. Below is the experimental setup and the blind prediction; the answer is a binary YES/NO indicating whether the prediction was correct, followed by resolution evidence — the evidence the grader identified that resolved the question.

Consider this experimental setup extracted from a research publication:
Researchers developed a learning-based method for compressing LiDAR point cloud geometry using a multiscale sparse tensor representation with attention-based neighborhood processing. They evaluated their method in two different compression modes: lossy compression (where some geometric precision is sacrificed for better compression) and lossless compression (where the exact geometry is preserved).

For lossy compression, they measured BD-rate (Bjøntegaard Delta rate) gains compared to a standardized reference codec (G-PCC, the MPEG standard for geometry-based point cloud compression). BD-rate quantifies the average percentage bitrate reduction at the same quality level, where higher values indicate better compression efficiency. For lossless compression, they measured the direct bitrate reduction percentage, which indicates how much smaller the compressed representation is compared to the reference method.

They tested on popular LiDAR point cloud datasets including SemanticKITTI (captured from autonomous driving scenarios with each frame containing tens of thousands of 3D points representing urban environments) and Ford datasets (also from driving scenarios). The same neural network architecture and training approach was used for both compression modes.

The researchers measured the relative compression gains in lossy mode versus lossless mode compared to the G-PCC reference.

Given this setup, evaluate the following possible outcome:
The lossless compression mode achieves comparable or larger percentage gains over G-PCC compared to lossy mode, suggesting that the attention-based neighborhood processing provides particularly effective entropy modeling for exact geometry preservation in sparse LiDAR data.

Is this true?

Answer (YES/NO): NO